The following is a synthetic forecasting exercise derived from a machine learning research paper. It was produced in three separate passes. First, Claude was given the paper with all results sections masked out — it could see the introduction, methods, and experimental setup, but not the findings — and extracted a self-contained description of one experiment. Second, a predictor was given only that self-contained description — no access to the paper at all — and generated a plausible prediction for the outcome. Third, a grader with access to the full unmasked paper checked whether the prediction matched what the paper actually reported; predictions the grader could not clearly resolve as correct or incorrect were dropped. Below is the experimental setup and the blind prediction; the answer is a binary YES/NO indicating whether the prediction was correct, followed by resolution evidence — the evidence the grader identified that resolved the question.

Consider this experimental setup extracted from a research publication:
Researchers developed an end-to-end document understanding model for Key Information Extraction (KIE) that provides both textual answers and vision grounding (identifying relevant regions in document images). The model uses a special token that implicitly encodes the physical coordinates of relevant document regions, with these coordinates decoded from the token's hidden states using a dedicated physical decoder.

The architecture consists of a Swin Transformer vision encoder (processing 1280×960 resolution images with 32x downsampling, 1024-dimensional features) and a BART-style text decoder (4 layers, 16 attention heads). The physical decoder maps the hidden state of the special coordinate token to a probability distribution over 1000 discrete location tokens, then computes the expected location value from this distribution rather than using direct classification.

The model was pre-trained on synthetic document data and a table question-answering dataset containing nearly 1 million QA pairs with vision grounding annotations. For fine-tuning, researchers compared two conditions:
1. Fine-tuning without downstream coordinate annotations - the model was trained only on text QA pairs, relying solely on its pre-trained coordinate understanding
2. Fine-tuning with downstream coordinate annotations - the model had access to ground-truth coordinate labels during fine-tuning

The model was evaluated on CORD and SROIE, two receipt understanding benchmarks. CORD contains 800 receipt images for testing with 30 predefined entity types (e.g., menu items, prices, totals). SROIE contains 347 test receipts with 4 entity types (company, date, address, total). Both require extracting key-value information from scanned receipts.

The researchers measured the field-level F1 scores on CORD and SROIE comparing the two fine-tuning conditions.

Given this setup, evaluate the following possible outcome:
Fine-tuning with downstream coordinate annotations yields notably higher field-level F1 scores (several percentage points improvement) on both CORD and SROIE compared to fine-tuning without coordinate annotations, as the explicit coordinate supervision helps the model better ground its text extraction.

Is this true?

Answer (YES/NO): NO